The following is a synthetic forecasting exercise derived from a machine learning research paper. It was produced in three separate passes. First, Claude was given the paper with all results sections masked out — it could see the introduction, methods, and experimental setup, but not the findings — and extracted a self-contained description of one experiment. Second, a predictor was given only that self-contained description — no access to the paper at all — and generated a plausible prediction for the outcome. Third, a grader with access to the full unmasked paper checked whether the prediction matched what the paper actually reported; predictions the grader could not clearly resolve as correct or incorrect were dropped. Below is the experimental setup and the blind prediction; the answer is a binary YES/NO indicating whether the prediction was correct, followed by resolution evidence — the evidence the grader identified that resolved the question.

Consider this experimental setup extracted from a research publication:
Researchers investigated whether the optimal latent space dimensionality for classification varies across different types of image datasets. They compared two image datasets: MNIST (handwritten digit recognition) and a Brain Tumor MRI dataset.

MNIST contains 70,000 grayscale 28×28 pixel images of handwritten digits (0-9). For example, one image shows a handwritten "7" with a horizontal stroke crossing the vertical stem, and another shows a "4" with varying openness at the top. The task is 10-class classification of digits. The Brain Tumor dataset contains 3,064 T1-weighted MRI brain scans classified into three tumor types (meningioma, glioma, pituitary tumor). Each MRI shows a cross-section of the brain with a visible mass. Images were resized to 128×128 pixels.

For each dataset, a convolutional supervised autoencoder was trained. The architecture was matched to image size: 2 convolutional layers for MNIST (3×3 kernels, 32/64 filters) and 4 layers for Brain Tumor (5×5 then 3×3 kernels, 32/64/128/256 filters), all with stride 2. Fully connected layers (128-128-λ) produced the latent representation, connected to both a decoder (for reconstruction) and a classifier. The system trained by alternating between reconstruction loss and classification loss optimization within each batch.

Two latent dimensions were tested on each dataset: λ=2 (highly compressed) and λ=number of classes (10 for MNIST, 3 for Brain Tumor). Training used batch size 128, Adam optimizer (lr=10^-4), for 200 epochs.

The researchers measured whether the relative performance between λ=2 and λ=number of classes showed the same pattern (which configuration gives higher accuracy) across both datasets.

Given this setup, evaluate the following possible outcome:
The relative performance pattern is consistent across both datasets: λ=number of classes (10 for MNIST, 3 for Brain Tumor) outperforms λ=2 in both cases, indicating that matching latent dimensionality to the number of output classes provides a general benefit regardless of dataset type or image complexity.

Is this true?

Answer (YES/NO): NO